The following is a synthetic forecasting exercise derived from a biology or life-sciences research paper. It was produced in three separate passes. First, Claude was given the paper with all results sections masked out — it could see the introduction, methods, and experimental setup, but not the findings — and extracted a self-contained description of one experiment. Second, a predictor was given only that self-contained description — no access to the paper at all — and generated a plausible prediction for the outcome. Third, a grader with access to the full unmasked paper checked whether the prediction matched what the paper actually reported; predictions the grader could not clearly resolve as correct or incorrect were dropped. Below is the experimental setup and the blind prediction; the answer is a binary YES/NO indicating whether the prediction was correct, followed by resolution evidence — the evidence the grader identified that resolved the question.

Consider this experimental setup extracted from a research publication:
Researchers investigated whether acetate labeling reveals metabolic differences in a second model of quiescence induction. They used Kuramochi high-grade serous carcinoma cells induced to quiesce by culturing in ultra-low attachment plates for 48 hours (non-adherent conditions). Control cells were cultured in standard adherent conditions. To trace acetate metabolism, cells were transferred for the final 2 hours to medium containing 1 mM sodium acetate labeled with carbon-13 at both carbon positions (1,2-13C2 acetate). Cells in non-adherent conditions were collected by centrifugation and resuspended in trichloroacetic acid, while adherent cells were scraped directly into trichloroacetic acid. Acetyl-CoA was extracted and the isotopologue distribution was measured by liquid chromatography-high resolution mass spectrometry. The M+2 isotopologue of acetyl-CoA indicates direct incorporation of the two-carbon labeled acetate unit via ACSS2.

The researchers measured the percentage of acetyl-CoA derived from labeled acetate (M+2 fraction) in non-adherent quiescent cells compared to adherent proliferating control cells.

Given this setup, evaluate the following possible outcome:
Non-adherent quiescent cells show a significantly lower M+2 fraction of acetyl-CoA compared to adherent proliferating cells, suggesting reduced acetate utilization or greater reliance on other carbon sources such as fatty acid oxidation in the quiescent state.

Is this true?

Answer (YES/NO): NO